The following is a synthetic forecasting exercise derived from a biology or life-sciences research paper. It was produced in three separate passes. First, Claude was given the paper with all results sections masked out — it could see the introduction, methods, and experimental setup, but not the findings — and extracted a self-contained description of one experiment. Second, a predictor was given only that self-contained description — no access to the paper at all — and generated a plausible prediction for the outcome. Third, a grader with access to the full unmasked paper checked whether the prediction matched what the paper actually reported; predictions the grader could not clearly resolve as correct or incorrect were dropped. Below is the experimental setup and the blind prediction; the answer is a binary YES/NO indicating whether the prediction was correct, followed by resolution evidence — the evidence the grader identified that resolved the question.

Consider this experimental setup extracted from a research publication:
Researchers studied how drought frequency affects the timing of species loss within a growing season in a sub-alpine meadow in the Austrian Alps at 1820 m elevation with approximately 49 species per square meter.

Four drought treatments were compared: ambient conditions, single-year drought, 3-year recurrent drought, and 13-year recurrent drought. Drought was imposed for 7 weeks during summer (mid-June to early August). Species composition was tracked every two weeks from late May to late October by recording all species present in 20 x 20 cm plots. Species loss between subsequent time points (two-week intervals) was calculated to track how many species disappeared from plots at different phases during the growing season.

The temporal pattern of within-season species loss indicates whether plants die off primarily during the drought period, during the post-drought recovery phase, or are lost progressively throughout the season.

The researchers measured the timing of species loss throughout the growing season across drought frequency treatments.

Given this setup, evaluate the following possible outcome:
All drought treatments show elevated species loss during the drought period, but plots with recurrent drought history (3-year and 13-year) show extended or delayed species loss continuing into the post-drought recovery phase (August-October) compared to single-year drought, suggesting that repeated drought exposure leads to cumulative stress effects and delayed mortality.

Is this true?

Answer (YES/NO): NO